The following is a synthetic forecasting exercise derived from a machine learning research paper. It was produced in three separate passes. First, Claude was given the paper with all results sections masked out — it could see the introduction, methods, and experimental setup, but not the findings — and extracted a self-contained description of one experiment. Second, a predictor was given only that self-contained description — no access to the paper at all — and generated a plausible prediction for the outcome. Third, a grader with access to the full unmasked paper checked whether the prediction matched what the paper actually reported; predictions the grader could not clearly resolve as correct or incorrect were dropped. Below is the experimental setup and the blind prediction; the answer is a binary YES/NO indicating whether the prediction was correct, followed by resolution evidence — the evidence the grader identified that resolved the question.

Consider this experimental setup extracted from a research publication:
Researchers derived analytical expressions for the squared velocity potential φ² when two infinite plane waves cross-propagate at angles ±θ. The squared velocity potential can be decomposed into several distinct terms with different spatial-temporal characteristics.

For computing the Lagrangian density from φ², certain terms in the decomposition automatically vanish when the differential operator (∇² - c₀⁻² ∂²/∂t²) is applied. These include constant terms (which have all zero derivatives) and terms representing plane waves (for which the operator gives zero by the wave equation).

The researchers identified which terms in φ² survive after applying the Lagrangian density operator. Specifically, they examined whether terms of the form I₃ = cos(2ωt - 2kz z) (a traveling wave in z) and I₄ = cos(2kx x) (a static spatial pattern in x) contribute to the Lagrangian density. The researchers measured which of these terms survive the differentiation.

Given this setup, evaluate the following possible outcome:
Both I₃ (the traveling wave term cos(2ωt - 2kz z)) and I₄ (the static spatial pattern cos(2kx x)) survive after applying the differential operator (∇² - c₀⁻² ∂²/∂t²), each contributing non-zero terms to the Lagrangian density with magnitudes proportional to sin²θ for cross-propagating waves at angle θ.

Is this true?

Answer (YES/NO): YES